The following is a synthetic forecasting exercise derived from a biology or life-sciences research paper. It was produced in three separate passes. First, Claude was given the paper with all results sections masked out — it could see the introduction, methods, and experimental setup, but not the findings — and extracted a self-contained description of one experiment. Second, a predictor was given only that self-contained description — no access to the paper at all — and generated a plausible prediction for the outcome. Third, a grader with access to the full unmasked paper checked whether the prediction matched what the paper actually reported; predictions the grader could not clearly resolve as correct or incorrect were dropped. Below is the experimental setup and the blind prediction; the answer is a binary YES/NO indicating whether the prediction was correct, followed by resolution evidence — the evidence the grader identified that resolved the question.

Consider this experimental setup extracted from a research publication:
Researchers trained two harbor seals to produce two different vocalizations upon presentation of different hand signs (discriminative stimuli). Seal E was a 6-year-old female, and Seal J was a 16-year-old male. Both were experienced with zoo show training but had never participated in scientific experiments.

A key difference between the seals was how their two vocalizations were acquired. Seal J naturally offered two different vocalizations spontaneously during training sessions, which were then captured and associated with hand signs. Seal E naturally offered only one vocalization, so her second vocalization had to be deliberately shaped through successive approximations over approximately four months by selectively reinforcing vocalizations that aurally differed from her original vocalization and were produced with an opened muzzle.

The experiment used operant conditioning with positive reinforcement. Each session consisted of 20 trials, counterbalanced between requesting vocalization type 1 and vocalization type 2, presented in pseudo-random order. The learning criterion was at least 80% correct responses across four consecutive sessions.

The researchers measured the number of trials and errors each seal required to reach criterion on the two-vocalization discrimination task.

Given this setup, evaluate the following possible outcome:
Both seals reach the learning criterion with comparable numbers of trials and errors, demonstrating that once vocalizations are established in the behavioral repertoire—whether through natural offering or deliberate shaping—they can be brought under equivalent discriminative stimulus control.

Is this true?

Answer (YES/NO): NO